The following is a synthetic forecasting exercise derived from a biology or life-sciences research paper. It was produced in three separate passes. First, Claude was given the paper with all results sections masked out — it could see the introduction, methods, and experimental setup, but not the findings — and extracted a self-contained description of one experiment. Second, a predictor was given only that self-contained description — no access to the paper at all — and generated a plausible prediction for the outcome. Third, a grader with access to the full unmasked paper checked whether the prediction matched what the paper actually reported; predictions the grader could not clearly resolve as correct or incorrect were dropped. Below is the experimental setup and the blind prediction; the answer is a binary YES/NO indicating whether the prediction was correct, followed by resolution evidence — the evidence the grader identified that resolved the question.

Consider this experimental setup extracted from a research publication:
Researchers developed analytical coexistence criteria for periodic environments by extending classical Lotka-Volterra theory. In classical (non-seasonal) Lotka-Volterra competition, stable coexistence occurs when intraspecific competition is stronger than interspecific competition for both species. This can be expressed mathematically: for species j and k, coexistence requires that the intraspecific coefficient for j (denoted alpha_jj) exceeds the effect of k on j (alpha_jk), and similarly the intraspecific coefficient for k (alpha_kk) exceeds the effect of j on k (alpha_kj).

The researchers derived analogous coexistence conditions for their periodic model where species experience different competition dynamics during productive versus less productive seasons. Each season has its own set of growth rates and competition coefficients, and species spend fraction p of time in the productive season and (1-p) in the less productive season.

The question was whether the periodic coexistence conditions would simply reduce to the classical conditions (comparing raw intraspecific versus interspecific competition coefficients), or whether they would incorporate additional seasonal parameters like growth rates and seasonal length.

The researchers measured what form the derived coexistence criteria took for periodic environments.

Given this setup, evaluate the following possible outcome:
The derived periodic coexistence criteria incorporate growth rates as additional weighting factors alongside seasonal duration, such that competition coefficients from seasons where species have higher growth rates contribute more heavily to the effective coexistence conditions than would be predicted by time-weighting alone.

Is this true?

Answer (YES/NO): YES